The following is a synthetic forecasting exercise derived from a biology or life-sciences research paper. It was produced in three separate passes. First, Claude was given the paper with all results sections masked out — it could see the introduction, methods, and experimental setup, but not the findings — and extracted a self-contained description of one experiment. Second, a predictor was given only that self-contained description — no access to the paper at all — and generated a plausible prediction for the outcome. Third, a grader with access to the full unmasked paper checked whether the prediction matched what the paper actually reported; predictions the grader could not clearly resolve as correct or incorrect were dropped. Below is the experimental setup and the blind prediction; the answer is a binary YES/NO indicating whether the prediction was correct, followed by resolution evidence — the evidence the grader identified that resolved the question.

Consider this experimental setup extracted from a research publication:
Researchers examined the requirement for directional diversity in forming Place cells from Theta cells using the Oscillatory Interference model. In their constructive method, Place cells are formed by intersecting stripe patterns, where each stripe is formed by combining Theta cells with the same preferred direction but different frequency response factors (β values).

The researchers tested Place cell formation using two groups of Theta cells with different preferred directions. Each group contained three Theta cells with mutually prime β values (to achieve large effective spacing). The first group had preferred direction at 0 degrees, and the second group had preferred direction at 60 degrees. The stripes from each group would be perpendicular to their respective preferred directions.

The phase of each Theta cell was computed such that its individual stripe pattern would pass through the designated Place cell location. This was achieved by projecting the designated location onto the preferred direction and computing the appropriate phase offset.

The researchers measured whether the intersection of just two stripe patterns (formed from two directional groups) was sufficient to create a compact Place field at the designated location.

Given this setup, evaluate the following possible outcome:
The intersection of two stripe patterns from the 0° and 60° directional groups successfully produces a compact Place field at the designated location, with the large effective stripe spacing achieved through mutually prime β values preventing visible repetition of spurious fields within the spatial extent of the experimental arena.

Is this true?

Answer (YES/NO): YES